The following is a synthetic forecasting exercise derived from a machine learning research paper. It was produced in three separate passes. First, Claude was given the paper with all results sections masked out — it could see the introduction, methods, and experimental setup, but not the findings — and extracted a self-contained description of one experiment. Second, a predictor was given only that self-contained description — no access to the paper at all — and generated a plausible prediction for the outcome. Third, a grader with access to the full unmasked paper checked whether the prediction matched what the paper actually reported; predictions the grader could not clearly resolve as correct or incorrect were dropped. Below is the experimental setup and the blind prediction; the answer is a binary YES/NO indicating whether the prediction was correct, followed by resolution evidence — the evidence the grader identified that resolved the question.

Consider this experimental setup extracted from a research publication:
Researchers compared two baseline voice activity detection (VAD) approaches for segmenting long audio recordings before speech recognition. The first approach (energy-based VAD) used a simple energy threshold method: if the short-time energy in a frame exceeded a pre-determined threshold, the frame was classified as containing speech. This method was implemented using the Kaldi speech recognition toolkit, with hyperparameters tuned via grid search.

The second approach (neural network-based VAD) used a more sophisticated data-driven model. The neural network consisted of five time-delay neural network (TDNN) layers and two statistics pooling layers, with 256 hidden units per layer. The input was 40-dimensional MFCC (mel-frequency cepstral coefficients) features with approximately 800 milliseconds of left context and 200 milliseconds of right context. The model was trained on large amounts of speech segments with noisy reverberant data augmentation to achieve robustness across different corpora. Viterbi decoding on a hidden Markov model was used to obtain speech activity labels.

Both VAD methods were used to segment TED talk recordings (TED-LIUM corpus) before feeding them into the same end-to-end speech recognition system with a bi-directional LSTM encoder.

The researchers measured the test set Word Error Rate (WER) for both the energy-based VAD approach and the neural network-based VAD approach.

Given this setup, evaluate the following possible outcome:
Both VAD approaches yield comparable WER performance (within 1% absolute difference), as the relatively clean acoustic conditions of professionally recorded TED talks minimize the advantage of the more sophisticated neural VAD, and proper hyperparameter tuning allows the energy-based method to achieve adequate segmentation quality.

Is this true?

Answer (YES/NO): YES